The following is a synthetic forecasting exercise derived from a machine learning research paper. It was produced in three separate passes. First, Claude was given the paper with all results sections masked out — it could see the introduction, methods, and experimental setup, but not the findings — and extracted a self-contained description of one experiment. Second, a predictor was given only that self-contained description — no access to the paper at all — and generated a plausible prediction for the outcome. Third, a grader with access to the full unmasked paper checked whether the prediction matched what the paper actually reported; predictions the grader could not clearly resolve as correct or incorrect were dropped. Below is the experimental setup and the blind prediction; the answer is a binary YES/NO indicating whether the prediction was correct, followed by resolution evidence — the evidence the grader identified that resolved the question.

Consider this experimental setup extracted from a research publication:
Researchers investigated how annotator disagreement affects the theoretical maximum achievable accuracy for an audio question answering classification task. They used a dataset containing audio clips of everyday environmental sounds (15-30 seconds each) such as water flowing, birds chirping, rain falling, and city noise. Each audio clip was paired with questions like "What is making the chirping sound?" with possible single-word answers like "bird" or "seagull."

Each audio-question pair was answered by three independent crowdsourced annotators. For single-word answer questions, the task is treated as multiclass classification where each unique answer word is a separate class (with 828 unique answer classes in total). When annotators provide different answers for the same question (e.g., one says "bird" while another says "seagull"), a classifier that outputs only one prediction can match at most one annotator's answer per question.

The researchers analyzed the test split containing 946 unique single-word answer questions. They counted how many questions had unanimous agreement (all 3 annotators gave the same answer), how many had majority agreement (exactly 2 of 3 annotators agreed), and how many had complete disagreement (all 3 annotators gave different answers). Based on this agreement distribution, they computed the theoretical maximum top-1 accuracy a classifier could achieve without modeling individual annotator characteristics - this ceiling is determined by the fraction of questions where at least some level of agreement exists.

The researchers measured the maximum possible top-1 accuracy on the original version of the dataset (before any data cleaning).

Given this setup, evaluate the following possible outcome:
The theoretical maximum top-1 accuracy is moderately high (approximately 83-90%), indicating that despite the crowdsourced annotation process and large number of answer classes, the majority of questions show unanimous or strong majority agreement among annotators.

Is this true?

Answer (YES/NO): NO